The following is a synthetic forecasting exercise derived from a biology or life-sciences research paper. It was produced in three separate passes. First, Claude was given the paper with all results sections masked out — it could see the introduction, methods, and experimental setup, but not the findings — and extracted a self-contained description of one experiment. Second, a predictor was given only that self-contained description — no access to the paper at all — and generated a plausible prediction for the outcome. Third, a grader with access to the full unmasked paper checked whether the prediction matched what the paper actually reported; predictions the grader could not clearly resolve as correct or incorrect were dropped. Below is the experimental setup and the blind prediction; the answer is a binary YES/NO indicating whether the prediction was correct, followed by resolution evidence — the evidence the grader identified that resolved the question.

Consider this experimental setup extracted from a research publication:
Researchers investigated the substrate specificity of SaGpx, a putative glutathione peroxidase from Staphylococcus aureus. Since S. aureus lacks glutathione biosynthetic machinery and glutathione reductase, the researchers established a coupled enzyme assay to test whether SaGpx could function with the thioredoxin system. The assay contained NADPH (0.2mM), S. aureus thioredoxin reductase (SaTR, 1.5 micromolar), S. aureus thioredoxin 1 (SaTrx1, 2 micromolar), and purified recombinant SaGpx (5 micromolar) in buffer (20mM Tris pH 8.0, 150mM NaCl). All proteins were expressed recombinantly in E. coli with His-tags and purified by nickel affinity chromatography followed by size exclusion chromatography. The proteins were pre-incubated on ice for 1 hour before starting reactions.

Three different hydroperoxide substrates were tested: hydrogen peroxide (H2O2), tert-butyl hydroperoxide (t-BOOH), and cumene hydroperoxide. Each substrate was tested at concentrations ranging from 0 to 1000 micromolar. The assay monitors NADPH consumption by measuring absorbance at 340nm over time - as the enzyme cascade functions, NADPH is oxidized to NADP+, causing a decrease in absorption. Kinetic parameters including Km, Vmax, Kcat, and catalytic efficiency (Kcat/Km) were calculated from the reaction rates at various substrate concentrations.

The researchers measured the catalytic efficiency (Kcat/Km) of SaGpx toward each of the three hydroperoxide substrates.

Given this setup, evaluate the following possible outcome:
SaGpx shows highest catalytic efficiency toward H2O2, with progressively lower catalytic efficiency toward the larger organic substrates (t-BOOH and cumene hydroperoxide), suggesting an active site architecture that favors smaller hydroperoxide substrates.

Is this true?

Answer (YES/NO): NO